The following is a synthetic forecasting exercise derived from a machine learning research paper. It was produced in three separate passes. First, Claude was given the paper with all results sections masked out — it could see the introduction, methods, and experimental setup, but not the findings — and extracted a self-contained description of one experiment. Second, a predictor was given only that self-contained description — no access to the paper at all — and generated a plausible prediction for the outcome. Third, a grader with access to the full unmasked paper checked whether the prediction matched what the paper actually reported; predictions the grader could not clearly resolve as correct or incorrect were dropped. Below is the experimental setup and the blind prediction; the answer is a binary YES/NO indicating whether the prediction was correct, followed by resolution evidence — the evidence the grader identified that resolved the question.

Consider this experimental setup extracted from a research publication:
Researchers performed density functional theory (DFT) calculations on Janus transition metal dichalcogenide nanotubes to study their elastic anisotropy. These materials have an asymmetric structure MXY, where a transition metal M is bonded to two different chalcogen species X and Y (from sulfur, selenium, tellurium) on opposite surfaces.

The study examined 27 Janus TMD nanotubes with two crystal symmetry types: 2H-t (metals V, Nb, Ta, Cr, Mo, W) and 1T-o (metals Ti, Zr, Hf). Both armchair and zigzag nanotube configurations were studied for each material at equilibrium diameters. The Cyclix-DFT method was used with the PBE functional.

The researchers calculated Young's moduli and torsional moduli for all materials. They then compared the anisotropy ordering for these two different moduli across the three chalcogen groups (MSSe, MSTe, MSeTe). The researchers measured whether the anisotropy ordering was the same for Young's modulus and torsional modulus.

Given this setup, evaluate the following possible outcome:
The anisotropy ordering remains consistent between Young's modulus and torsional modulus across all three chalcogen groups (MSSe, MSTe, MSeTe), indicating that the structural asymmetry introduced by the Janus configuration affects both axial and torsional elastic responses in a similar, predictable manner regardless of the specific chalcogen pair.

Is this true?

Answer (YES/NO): YES